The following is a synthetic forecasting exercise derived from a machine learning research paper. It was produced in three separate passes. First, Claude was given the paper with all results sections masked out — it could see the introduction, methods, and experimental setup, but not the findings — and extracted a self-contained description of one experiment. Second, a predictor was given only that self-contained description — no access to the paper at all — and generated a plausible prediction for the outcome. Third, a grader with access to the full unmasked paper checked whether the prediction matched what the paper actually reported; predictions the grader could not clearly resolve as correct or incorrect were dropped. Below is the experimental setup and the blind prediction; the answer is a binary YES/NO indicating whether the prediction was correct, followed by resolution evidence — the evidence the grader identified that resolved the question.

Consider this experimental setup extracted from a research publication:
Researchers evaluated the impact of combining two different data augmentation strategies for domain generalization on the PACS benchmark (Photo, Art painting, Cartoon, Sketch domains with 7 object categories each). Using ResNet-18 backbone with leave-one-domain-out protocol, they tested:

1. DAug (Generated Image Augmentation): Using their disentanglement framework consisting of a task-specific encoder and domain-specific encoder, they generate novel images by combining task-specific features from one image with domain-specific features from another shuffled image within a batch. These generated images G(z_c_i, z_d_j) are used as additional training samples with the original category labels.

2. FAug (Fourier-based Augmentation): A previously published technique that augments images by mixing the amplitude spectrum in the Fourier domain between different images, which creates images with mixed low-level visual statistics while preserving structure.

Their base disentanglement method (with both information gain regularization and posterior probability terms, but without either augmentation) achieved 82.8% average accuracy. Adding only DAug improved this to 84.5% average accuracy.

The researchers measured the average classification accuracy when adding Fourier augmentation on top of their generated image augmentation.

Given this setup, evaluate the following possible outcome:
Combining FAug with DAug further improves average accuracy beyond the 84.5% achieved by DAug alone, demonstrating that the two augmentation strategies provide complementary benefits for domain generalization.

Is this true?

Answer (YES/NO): YES